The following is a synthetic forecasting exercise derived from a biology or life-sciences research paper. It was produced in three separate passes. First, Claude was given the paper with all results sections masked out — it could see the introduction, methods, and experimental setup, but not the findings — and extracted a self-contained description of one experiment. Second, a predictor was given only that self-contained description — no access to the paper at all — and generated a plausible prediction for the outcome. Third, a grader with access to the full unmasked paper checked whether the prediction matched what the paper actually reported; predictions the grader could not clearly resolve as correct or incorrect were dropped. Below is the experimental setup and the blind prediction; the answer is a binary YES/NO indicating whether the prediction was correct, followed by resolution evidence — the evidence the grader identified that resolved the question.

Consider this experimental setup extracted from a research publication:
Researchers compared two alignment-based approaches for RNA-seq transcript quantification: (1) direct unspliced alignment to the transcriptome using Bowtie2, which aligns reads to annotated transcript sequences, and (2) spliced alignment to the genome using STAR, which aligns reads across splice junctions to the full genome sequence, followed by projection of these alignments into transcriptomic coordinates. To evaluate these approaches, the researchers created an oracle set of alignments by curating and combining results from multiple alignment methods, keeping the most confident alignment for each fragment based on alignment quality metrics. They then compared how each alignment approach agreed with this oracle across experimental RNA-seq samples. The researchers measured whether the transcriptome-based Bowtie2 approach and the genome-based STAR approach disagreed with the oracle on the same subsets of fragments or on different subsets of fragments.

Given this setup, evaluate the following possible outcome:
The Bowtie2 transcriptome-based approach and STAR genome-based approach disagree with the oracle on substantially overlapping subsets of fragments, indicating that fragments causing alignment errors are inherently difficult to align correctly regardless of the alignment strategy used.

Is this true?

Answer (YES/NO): NO